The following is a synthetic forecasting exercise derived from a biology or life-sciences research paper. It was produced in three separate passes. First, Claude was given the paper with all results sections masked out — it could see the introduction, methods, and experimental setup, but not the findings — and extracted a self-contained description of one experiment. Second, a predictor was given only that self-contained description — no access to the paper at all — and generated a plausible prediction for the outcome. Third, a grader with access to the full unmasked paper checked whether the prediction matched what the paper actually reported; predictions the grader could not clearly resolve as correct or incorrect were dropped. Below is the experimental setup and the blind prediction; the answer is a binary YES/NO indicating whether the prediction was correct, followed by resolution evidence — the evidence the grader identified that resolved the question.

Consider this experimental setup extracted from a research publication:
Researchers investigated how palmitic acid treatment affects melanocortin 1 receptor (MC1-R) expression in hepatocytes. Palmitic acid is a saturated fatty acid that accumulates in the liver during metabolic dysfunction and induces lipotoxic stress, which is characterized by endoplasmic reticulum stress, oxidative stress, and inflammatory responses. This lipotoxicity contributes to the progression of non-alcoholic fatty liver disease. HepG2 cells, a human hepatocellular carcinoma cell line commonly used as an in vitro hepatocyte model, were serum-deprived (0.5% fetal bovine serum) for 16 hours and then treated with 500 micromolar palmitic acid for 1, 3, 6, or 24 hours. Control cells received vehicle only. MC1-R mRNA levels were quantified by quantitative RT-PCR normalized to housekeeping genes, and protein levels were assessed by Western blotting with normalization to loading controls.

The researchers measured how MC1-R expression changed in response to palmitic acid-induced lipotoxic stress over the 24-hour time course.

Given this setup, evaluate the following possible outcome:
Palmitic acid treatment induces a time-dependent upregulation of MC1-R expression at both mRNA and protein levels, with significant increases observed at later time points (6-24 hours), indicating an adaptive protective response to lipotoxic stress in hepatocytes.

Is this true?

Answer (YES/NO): NO